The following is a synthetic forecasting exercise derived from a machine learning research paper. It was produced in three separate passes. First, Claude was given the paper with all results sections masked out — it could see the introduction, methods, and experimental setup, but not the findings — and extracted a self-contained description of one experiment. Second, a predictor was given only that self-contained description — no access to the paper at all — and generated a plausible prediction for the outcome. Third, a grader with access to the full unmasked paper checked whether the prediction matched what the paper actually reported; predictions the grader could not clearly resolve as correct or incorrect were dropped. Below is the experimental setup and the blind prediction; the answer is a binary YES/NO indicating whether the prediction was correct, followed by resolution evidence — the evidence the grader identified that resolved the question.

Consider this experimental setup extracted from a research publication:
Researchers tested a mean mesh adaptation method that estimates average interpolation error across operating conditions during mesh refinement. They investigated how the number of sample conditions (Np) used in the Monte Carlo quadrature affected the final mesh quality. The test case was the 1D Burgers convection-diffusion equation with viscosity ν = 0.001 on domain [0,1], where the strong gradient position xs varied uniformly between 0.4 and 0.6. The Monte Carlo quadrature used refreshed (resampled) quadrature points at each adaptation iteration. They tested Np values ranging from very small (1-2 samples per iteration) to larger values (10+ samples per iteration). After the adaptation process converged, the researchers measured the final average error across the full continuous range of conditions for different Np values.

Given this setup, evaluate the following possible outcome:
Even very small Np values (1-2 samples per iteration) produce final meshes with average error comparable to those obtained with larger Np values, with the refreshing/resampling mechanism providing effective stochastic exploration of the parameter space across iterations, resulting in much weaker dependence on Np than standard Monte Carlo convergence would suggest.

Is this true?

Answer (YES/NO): YES